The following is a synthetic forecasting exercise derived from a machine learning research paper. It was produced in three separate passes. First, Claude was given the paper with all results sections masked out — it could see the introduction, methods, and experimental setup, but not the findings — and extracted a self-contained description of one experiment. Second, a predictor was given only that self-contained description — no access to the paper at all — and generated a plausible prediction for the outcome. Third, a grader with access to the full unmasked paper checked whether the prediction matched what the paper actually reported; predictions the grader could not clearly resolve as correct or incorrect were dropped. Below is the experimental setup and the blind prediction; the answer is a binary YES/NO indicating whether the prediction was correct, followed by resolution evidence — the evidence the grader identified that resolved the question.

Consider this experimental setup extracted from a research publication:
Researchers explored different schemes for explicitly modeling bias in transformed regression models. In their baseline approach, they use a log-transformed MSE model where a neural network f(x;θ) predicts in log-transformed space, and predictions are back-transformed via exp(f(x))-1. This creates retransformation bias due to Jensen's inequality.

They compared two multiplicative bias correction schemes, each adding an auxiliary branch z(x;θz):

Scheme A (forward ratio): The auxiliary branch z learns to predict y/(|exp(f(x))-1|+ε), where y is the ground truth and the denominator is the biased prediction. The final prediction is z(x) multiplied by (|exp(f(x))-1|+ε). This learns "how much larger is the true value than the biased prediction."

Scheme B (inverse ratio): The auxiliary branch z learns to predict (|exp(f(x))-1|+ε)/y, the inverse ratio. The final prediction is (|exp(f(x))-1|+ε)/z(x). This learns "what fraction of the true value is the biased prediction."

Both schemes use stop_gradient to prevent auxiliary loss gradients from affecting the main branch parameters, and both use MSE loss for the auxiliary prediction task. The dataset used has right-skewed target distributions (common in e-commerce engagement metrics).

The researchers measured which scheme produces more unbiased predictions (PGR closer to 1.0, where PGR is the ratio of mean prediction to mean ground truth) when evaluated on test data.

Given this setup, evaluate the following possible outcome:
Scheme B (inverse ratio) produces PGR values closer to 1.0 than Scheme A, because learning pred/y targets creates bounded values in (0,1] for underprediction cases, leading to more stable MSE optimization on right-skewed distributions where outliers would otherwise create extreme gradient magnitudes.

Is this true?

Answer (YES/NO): NO